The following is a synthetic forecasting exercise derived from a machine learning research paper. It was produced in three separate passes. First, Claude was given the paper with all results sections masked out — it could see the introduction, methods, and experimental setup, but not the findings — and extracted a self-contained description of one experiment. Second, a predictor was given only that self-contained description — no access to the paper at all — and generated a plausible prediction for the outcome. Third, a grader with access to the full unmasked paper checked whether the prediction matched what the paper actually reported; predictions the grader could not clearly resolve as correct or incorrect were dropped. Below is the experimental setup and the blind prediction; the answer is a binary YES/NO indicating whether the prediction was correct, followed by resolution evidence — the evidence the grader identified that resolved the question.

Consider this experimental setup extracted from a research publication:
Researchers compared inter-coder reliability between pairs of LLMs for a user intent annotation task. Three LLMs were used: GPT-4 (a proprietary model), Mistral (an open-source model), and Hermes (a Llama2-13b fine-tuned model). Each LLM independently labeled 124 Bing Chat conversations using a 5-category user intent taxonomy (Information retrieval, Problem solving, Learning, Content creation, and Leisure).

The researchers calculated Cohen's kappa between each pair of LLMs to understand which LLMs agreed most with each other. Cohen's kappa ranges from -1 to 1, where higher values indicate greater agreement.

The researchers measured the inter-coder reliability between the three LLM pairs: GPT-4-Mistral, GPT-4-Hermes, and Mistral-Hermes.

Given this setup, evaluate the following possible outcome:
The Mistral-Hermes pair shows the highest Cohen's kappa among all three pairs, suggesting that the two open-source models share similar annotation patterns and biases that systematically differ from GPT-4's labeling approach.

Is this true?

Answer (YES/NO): YES